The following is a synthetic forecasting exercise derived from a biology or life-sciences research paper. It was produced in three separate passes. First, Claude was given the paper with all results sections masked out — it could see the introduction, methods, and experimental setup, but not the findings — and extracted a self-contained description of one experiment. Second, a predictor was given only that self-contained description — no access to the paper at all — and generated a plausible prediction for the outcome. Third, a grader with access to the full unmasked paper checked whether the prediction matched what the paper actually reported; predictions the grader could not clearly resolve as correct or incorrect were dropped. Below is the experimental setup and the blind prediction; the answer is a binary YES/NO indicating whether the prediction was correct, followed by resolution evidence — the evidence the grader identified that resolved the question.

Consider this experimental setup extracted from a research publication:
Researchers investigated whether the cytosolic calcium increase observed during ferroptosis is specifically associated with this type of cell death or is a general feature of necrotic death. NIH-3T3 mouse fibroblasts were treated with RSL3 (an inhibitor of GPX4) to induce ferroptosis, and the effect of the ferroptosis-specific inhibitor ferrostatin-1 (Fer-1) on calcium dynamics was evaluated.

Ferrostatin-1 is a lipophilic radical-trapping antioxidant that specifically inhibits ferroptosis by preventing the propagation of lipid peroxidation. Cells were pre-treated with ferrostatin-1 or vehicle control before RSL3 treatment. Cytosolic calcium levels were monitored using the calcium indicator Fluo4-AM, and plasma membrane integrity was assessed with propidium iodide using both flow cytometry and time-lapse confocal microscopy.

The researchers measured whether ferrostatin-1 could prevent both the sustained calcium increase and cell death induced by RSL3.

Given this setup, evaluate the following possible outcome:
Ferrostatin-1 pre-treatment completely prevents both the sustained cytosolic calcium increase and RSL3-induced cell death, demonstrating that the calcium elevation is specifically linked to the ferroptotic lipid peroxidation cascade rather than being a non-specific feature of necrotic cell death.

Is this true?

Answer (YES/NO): YES